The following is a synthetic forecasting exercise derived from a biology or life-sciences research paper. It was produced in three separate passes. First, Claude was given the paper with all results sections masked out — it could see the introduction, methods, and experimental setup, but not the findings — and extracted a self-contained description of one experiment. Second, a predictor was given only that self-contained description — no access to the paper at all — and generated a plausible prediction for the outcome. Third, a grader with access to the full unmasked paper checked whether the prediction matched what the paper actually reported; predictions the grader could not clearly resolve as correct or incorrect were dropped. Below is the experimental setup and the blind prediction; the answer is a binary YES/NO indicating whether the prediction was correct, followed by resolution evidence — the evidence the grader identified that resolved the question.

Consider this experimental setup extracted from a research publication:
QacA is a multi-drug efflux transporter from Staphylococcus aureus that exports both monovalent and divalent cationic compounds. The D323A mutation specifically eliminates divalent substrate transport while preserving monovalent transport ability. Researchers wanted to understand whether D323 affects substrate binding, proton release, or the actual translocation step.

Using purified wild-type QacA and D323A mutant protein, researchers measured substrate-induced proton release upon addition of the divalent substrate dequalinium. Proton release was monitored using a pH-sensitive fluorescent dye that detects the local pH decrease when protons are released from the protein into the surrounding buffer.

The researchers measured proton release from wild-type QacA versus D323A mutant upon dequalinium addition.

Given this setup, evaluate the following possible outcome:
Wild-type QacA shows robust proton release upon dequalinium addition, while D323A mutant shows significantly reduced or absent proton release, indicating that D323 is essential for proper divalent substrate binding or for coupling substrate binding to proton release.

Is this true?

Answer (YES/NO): NO